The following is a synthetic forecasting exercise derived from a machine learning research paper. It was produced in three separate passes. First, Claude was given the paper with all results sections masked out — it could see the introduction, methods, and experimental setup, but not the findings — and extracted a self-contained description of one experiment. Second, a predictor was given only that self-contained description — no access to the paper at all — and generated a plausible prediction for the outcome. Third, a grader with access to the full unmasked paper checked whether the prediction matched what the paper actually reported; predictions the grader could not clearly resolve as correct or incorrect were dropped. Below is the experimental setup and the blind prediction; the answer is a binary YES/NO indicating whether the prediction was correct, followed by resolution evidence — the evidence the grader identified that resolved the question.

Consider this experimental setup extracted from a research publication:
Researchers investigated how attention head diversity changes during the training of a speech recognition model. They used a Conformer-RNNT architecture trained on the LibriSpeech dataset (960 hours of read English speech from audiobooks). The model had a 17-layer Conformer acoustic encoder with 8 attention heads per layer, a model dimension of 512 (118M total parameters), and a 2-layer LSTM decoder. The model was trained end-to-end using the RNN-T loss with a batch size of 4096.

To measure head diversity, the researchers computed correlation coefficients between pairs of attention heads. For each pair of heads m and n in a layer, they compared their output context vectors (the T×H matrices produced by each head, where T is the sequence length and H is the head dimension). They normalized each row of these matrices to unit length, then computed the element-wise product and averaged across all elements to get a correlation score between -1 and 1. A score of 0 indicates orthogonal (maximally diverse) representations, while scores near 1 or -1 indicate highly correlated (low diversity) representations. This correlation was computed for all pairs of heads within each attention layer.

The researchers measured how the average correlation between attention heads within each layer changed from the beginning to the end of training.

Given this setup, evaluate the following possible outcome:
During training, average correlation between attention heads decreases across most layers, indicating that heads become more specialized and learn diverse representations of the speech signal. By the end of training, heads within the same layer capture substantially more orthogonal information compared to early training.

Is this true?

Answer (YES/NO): NO